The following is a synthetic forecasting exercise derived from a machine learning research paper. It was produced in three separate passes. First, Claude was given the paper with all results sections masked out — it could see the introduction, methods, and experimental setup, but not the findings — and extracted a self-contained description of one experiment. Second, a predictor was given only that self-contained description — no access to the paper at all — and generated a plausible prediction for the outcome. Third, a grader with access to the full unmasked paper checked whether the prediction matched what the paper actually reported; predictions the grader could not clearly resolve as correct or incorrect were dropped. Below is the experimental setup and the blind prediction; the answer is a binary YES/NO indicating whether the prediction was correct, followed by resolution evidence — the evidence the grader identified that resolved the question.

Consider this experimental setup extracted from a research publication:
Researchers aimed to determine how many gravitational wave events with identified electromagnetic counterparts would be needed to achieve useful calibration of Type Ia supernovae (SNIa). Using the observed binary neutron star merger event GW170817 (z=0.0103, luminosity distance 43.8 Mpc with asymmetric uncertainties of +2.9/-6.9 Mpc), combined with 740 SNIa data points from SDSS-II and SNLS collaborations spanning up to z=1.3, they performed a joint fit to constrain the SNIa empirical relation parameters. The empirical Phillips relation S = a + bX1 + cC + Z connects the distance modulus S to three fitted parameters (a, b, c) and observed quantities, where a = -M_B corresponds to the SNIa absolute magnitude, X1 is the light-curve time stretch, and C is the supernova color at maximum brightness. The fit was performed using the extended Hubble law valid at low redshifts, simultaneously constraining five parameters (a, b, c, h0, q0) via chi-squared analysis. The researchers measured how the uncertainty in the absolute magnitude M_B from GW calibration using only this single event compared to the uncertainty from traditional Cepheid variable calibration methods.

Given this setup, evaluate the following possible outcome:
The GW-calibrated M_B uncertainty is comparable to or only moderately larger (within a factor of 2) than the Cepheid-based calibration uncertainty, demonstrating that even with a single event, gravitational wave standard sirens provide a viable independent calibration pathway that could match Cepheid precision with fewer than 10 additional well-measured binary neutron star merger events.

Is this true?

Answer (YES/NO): NO